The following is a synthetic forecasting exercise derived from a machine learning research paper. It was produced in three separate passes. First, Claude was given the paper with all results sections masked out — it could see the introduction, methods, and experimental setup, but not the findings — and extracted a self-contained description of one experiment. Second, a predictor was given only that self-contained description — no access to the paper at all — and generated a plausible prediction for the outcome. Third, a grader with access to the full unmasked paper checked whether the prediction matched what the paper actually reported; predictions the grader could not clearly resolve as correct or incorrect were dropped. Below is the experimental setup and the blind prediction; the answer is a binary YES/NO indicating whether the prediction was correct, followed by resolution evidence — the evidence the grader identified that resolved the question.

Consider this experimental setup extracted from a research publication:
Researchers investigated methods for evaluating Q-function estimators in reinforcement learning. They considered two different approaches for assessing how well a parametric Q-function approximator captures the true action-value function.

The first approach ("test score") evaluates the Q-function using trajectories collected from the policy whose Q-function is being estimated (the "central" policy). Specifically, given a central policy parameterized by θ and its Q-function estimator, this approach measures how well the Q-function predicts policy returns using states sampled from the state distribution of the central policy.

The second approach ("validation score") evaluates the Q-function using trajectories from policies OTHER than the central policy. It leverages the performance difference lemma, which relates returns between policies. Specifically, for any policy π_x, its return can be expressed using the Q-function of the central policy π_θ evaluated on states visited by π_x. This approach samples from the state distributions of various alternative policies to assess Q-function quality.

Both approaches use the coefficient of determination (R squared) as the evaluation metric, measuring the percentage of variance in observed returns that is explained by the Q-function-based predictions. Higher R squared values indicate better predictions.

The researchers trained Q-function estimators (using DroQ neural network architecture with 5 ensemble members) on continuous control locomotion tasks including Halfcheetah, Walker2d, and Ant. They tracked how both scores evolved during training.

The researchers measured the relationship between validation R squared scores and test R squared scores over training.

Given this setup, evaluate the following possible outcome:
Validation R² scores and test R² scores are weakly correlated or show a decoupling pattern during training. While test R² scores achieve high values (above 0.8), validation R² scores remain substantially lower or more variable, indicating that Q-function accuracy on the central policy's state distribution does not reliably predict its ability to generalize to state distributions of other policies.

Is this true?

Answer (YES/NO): NO